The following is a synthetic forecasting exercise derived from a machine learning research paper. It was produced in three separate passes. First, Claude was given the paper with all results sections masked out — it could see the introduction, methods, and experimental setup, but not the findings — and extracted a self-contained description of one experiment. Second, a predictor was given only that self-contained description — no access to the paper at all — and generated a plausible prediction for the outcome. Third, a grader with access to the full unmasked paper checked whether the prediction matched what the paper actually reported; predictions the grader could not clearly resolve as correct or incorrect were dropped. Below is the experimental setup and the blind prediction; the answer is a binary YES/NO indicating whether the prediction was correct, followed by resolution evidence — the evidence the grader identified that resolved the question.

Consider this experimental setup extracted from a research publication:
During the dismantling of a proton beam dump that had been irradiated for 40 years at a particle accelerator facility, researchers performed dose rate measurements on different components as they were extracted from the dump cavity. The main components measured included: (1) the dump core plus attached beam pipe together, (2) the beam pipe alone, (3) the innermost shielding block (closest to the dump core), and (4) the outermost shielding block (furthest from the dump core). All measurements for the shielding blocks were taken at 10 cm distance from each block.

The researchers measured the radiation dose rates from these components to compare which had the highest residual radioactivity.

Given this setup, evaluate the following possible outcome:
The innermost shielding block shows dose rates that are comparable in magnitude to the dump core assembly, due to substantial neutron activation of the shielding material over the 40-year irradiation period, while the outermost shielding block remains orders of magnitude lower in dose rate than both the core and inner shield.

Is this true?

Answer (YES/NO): NO